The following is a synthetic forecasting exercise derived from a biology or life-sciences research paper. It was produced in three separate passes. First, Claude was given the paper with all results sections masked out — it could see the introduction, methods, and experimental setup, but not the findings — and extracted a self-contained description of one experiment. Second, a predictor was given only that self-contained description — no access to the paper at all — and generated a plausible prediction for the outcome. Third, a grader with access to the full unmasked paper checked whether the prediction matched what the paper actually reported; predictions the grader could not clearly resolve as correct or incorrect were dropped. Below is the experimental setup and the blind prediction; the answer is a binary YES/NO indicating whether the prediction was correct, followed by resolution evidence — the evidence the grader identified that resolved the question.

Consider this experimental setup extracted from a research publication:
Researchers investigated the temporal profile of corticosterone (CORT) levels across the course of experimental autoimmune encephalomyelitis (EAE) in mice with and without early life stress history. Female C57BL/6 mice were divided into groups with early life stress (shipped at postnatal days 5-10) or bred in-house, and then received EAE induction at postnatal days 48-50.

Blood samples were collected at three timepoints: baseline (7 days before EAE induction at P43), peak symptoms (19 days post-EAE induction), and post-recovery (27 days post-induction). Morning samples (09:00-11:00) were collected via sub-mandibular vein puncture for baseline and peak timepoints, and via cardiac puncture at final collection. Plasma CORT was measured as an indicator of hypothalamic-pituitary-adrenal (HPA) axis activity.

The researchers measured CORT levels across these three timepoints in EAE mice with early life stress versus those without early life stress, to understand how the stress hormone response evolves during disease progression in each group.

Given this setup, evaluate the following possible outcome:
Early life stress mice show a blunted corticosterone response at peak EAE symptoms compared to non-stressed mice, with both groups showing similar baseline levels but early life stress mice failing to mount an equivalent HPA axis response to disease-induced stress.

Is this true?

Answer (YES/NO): NO